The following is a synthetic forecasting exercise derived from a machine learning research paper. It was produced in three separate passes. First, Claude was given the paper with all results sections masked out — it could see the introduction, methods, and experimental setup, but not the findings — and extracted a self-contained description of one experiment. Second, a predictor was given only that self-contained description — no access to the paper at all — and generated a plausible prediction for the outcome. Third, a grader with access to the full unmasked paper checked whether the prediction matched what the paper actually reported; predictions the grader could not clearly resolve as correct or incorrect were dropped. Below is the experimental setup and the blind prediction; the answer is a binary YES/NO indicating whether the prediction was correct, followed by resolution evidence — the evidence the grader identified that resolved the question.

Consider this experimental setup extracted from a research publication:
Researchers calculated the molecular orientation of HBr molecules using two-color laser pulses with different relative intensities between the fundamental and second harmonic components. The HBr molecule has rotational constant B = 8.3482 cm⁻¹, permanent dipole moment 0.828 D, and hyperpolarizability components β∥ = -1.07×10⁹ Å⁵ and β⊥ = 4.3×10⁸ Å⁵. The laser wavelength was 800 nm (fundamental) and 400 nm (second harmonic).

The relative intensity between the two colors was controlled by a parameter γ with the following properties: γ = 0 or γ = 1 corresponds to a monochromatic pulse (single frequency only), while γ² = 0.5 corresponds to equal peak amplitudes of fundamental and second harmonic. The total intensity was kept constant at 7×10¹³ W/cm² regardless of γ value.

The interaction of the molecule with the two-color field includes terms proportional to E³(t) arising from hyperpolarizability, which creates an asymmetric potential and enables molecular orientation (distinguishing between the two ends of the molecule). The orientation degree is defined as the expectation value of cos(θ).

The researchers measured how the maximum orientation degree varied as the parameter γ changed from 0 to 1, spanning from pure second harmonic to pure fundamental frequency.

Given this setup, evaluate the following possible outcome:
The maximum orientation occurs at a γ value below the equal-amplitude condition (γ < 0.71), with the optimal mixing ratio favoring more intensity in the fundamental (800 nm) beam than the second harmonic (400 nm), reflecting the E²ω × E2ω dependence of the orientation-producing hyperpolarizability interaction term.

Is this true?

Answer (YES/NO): NO